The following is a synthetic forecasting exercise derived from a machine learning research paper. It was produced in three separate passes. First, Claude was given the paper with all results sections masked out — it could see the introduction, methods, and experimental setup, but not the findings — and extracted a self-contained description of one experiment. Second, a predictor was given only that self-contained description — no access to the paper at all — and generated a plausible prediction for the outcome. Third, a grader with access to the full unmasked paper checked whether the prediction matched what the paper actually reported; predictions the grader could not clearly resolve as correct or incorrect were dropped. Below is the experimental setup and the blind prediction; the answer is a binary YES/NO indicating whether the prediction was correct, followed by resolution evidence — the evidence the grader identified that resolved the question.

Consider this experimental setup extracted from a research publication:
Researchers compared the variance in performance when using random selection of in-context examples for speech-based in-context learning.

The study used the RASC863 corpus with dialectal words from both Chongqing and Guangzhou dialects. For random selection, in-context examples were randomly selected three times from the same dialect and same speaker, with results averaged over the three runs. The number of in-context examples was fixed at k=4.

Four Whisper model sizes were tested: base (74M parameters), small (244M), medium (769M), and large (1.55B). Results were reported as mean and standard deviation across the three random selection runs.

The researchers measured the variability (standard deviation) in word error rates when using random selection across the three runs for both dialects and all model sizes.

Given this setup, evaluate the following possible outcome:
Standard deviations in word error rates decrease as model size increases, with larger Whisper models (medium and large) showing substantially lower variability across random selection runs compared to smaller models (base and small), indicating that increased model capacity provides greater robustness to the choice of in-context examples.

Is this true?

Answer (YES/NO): NO